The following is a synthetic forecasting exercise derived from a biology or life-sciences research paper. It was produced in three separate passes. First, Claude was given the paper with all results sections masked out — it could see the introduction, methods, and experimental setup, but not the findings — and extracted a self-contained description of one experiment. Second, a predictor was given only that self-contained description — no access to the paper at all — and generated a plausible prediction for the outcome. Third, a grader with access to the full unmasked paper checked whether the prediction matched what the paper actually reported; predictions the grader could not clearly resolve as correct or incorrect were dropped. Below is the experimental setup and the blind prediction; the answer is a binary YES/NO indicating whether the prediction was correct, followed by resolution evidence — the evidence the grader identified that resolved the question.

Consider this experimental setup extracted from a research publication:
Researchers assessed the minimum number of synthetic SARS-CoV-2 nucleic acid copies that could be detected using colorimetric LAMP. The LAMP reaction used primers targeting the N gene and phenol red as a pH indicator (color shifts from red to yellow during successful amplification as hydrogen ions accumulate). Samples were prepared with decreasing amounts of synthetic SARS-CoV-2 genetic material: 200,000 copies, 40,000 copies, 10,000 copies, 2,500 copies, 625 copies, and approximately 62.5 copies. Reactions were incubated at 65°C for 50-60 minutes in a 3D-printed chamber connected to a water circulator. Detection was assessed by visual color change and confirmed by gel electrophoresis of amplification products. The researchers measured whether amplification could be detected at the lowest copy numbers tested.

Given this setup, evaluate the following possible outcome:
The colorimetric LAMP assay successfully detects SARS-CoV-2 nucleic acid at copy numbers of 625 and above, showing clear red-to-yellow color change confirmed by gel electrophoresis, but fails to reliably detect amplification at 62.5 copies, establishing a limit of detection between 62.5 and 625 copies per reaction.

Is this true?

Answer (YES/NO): NO